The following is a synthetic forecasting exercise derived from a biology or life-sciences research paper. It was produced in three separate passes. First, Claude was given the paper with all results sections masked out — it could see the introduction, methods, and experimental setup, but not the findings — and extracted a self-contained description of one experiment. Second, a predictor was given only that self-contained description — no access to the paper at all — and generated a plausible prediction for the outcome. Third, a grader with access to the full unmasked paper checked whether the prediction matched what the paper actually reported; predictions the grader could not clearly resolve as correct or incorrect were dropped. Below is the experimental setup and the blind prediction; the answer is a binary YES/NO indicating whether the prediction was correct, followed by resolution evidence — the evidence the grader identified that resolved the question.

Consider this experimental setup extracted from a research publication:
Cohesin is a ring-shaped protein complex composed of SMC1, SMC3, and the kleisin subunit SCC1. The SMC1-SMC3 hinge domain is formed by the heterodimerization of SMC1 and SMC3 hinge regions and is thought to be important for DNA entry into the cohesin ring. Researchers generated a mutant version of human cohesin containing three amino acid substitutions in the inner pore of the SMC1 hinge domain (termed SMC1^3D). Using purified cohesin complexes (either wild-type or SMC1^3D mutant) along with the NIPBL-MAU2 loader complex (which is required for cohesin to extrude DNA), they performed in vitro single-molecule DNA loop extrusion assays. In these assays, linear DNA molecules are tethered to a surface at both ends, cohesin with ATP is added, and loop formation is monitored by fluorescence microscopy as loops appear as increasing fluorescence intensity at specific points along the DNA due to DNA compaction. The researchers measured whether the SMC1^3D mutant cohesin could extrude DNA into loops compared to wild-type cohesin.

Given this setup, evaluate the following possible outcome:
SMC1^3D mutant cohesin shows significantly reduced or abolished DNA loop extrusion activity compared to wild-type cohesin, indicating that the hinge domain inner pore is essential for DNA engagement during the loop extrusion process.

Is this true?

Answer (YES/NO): NO